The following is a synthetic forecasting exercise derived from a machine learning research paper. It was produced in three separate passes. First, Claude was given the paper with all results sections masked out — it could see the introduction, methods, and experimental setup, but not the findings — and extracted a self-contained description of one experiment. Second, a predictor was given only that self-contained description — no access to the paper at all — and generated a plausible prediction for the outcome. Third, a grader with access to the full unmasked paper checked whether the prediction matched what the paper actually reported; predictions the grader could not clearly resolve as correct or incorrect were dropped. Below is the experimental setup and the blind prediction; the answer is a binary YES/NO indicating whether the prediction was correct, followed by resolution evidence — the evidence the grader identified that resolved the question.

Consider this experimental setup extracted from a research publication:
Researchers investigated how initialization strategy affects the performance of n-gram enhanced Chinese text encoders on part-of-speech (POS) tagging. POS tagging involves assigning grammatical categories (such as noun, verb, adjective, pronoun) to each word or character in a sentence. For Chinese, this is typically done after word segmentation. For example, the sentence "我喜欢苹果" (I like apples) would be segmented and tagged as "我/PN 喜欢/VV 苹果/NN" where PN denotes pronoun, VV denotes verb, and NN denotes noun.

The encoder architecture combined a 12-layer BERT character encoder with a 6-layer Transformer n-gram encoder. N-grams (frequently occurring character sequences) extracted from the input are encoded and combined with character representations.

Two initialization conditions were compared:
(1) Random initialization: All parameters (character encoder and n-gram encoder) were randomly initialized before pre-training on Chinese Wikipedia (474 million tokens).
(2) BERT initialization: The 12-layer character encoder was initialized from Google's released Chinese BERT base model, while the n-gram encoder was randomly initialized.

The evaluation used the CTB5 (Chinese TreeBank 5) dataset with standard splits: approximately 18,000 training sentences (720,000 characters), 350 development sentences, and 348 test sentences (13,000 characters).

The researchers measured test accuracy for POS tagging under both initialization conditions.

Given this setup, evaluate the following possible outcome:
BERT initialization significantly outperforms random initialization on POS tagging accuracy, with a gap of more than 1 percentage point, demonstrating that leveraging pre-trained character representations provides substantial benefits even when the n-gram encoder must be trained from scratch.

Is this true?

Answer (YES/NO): NO